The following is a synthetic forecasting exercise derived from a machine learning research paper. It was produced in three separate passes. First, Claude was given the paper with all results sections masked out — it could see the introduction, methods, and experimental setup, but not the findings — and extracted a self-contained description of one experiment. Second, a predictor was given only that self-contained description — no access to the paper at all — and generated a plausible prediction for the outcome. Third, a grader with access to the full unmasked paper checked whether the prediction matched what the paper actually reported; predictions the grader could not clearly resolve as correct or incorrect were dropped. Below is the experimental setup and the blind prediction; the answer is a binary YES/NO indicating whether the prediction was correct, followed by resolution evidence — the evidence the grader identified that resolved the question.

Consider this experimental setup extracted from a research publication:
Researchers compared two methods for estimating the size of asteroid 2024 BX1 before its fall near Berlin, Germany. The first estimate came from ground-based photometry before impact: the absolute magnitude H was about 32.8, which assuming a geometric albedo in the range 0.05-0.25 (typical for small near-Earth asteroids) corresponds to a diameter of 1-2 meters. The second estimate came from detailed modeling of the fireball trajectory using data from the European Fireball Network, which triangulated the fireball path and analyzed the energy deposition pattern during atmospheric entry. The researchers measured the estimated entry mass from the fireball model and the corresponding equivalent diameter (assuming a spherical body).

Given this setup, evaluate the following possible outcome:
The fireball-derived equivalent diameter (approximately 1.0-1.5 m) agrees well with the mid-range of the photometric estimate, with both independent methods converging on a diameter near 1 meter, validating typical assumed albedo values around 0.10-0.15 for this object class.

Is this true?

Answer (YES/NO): NO